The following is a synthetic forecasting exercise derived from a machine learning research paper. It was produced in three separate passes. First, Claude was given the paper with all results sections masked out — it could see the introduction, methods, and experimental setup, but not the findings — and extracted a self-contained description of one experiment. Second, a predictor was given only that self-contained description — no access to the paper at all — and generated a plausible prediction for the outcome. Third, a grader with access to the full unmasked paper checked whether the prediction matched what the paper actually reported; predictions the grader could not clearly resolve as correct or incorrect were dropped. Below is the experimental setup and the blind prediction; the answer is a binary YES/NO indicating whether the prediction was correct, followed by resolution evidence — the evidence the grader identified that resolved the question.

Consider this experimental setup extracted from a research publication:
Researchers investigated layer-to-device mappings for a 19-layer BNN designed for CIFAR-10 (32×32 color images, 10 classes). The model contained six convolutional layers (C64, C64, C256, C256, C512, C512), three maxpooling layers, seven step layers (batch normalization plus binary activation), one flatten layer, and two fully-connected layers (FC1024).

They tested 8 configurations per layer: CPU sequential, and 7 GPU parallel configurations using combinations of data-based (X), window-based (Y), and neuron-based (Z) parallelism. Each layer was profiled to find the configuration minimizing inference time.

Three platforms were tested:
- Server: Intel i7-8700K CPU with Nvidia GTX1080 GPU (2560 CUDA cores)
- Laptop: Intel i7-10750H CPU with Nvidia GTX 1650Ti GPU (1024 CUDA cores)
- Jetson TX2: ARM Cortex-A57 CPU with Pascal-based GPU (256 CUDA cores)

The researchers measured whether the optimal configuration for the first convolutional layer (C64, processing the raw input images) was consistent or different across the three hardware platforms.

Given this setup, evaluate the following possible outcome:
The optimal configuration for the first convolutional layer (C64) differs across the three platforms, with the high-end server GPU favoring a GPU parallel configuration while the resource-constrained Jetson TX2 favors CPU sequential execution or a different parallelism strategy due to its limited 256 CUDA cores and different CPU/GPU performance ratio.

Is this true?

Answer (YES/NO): NO